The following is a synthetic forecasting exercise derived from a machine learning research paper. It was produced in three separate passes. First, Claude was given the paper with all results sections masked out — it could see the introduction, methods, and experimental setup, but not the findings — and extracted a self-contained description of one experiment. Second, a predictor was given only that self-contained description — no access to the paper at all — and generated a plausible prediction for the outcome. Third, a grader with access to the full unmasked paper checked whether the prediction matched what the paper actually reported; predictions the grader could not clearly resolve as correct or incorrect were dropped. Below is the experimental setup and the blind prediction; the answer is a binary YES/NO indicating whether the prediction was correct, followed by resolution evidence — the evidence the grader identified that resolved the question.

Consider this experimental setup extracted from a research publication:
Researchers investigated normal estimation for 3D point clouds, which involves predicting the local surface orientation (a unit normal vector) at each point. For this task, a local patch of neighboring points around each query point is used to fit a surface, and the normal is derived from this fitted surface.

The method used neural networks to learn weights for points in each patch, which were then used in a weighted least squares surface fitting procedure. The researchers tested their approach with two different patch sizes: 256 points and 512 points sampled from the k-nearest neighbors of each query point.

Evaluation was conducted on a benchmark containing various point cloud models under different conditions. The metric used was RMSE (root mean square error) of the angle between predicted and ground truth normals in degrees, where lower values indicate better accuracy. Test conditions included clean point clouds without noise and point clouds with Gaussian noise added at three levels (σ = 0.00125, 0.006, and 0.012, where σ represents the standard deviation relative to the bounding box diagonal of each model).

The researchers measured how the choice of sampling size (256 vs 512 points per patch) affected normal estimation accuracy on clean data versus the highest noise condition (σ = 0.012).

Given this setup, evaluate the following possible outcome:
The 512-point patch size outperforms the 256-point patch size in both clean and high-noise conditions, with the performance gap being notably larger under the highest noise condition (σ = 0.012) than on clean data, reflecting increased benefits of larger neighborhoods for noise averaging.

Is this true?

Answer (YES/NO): NO